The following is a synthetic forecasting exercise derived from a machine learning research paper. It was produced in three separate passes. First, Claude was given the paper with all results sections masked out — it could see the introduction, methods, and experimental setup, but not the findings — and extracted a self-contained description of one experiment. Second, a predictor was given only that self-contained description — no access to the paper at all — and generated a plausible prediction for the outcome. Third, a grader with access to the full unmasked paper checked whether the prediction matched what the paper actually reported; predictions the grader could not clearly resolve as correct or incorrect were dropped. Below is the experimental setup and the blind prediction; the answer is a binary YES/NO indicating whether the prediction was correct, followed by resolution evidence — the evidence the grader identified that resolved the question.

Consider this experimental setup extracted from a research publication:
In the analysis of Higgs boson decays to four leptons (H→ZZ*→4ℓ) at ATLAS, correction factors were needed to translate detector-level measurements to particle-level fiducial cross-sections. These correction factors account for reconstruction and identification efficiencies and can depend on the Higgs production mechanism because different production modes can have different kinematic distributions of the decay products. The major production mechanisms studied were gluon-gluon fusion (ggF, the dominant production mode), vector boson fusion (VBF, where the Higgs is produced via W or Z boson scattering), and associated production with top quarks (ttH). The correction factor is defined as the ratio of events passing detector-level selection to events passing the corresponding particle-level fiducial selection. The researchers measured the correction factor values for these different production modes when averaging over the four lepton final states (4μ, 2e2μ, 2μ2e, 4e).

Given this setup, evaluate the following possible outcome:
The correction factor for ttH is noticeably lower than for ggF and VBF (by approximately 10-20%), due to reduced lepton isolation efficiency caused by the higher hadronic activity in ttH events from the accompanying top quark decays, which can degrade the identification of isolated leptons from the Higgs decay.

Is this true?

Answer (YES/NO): NO